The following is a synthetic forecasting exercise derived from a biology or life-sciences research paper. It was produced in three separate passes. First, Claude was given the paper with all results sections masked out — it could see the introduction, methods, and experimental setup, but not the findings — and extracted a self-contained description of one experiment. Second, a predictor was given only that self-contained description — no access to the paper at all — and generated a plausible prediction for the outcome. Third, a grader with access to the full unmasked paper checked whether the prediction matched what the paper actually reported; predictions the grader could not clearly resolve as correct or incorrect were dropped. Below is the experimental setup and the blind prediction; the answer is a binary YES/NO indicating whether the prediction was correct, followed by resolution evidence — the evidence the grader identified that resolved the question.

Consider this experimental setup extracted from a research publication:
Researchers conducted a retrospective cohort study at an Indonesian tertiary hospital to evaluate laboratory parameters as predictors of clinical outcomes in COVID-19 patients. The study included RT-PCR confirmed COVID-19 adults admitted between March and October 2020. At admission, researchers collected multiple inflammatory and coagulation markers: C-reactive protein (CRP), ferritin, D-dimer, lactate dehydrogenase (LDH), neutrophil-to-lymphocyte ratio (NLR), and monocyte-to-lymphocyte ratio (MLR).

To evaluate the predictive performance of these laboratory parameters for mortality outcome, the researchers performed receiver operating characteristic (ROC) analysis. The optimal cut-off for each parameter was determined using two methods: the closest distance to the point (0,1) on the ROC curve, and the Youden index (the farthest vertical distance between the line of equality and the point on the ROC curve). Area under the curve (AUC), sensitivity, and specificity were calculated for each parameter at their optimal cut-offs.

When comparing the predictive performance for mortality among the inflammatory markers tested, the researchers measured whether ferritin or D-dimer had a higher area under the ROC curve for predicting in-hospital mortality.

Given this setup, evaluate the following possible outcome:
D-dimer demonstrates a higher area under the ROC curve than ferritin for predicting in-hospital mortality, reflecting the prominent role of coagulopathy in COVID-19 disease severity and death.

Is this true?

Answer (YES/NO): NO